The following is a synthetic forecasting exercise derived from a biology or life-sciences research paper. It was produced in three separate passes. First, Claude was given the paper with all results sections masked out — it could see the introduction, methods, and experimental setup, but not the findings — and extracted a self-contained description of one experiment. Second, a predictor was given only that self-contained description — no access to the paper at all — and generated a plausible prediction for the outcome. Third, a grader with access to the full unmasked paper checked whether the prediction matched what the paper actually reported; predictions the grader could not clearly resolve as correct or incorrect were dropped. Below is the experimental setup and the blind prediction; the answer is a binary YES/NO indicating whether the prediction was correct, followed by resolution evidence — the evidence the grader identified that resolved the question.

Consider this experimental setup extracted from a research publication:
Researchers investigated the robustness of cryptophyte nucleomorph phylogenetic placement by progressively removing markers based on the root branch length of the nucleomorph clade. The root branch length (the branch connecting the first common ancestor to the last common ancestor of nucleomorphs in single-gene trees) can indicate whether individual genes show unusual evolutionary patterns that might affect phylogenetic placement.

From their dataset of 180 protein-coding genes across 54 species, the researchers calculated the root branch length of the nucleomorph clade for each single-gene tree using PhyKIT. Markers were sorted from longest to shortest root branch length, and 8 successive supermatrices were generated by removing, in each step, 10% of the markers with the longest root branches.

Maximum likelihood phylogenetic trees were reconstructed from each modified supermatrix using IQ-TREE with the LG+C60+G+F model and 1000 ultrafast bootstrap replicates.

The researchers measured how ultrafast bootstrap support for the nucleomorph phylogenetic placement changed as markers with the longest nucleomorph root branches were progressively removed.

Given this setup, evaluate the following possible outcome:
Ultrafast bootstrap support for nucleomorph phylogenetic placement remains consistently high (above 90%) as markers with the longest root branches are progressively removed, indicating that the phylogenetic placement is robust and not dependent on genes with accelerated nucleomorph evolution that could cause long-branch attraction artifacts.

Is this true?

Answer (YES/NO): YES